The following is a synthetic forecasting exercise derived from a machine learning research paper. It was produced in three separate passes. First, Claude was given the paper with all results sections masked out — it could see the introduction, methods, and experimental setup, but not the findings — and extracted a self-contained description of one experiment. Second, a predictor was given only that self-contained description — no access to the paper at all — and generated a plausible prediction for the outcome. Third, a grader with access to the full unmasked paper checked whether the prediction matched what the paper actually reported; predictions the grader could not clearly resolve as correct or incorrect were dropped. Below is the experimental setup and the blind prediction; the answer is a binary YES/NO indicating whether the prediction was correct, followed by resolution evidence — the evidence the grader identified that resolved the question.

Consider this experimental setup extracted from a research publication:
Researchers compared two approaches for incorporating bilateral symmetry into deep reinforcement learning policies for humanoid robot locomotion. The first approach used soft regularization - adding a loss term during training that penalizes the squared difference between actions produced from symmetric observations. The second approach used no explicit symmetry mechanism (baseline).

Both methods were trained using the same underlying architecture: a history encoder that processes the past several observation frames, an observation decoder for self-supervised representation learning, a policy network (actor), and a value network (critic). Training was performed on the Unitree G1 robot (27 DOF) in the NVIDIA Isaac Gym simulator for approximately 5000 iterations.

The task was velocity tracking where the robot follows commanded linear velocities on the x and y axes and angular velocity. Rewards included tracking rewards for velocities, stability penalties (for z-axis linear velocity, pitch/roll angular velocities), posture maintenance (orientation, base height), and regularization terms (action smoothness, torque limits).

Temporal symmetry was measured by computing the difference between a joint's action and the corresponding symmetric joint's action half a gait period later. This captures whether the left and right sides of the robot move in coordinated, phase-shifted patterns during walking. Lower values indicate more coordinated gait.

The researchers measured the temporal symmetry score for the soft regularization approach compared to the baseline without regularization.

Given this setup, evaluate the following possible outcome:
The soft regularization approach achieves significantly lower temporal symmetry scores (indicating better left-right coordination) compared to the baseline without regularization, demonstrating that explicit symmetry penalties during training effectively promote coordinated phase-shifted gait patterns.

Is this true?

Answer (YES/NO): YES